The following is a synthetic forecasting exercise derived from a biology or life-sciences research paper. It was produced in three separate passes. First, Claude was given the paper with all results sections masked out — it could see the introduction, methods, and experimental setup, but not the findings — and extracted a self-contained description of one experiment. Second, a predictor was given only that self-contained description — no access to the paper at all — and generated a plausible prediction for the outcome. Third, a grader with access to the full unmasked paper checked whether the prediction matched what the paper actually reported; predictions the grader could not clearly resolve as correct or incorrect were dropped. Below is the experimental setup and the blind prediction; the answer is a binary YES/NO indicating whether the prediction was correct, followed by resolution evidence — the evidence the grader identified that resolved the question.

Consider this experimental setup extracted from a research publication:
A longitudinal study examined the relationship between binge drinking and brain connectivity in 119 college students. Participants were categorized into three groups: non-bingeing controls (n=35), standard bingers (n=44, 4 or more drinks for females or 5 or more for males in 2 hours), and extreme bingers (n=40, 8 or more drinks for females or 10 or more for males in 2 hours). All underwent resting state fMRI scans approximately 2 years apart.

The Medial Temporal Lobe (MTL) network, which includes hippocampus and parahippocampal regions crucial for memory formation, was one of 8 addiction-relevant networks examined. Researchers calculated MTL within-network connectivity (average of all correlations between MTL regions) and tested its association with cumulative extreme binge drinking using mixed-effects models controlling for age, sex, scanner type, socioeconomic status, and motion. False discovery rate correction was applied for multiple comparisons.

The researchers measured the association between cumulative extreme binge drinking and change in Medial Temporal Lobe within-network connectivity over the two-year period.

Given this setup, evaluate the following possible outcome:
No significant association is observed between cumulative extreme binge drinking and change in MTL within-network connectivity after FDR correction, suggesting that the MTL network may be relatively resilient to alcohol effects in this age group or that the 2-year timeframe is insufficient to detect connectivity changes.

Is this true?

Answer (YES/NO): YES